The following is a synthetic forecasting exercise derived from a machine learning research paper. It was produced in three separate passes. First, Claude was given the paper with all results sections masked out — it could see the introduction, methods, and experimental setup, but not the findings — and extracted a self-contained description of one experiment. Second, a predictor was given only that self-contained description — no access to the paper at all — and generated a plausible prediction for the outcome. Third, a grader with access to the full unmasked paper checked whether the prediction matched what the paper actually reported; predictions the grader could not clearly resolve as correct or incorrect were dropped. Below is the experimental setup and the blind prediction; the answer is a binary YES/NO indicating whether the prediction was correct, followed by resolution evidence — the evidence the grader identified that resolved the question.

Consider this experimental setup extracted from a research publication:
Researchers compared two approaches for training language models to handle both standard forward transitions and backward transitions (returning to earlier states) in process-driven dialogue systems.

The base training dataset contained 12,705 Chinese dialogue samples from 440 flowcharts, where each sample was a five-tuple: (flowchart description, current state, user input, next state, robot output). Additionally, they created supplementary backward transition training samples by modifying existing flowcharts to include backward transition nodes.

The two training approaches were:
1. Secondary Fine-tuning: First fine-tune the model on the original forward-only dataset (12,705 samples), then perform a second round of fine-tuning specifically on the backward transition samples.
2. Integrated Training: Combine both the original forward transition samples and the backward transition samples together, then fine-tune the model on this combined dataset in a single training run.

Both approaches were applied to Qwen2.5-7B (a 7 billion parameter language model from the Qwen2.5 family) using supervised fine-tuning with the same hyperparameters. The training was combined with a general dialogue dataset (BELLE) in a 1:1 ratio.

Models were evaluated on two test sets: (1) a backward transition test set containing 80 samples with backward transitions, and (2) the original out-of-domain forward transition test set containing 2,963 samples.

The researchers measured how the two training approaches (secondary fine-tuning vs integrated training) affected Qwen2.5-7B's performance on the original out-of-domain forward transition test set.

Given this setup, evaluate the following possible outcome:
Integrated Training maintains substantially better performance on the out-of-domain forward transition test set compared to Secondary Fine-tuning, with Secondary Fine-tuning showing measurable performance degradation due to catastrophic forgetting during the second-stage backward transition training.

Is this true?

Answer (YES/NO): YES